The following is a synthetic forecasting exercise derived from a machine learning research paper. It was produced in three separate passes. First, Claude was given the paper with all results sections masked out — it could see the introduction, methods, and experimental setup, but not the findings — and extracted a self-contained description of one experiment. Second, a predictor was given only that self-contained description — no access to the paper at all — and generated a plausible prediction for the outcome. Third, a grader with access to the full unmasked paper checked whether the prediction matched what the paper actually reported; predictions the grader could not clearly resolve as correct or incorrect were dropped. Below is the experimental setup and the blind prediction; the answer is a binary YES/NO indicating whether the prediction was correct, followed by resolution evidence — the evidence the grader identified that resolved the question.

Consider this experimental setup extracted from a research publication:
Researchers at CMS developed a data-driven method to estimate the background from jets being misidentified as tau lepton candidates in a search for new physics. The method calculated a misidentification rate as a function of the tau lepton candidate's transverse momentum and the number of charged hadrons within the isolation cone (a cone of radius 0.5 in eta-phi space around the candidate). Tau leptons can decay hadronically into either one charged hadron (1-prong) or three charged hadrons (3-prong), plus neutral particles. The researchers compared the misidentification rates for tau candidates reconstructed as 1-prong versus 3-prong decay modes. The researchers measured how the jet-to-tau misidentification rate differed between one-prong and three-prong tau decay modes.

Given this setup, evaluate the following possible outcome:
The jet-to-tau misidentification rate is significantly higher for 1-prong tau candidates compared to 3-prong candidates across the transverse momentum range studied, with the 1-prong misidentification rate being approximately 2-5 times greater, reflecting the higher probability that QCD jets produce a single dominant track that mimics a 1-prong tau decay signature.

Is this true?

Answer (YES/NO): NO